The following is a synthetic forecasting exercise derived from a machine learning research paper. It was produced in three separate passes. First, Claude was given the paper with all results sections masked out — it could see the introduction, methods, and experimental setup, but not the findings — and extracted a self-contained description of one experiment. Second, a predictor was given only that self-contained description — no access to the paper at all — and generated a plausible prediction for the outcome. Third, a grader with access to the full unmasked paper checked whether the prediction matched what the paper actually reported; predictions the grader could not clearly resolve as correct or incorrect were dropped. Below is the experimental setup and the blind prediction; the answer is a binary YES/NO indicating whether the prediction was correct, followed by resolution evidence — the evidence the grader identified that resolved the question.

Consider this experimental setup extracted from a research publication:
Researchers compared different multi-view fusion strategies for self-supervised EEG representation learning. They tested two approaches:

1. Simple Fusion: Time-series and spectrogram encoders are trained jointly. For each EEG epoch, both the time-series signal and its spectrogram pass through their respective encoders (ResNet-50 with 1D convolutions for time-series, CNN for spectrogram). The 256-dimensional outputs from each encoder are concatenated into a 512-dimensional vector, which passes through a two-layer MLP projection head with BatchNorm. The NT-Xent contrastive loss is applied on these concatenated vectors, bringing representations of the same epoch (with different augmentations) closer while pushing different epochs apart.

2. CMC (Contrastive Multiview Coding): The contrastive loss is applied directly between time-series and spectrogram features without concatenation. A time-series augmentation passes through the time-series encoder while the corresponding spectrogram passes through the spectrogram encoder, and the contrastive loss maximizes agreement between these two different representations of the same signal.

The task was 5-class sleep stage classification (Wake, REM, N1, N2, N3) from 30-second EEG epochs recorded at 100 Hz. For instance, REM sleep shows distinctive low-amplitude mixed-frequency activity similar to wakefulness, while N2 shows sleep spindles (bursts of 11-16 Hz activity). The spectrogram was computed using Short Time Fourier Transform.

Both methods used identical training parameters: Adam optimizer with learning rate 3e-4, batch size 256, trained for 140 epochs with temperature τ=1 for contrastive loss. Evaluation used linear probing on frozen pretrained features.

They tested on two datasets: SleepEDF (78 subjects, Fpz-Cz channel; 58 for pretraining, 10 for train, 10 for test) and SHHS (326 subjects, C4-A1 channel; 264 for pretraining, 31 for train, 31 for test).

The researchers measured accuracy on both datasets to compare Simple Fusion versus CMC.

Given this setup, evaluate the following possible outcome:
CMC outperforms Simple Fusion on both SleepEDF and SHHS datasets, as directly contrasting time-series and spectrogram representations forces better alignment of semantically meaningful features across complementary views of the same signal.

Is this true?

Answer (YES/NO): NO